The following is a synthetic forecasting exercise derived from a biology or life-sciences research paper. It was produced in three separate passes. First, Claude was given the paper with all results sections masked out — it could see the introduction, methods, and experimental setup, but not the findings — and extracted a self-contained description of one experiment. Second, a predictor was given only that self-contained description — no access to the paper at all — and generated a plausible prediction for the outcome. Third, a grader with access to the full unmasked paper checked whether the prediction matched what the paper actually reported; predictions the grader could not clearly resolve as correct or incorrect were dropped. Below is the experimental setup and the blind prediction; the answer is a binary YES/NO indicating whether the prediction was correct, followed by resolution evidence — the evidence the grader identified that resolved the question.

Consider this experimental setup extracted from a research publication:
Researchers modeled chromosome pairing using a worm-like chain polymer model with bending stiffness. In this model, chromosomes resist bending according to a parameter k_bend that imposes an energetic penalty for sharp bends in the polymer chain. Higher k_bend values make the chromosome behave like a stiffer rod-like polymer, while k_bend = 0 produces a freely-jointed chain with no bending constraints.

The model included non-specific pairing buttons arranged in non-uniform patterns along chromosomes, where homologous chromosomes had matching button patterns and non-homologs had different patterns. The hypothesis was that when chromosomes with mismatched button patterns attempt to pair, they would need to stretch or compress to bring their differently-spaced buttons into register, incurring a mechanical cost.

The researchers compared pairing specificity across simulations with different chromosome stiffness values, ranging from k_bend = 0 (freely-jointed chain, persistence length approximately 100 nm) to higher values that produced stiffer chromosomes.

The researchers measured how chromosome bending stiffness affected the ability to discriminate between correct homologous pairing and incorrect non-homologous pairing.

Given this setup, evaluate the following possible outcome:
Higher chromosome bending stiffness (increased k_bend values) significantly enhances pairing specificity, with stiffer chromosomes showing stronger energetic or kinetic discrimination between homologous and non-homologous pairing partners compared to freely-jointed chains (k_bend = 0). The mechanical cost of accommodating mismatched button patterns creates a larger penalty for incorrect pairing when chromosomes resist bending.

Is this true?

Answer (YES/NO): YES